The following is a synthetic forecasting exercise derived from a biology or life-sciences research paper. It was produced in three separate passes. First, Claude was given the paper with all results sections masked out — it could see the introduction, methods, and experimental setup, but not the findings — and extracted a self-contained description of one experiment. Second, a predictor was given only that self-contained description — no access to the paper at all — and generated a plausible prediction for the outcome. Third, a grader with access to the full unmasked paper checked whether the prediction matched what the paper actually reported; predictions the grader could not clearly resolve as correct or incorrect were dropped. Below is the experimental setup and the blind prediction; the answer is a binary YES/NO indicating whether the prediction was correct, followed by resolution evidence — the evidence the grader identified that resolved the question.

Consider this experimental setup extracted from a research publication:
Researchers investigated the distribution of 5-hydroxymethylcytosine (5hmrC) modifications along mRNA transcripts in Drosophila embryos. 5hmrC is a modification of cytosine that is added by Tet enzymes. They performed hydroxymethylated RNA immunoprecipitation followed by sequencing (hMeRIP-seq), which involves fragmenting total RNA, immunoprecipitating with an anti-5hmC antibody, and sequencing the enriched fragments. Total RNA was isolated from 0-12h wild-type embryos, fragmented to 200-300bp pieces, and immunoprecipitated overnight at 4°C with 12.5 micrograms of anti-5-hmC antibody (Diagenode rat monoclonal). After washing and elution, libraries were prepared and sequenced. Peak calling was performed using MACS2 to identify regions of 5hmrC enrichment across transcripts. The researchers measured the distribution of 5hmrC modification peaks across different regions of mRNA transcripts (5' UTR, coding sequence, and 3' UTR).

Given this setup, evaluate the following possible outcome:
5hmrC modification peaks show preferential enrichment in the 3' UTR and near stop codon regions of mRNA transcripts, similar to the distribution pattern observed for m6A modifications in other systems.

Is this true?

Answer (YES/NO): NO